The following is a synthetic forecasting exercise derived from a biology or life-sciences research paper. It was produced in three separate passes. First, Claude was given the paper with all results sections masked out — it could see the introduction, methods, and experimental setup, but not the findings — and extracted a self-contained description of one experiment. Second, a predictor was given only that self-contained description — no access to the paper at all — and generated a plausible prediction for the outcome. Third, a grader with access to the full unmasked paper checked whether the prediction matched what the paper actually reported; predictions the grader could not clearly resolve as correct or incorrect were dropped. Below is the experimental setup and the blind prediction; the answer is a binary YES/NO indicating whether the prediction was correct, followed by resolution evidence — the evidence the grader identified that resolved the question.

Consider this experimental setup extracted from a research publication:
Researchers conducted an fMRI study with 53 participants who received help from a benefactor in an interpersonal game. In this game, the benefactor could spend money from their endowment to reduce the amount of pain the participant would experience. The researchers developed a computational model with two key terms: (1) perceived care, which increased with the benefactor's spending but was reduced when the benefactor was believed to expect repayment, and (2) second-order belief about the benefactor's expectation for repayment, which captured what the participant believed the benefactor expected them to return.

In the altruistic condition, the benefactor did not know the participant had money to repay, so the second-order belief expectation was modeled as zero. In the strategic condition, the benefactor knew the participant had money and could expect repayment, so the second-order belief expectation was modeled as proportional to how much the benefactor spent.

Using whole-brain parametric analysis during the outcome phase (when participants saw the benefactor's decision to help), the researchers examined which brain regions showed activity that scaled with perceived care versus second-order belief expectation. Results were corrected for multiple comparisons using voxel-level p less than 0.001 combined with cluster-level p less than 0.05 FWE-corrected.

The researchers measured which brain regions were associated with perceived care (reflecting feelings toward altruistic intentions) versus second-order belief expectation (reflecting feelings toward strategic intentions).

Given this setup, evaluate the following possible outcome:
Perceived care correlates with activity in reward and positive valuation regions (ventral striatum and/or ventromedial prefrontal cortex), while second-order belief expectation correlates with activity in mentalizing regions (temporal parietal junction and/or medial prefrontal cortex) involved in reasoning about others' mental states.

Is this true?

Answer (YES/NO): YES